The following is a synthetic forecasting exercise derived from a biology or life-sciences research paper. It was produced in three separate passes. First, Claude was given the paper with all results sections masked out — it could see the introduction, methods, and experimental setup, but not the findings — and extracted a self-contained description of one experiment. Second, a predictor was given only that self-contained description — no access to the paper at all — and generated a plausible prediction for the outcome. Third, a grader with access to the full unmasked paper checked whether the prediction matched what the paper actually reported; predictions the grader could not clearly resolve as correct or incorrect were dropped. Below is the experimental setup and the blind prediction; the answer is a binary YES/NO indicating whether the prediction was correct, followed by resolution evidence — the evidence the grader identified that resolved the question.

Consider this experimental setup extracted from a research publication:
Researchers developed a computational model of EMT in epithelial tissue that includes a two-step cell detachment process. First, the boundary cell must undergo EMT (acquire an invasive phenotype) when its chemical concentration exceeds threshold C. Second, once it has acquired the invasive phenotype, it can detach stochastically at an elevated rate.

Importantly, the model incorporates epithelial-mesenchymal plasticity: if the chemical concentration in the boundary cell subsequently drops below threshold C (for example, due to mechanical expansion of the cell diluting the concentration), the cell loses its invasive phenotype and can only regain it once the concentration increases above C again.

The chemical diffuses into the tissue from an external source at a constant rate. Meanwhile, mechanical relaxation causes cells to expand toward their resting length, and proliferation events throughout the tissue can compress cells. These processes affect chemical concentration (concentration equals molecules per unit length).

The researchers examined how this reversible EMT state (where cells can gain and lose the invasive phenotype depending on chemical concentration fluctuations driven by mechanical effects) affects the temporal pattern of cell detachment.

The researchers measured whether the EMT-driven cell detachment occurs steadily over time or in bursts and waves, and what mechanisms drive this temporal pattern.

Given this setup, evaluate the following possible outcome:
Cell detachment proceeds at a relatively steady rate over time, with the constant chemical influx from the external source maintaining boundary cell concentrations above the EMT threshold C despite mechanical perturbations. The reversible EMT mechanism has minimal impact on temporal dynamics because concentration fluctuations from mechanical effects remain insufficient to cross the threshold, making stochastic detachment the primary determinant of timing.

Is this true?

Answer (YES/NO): NO